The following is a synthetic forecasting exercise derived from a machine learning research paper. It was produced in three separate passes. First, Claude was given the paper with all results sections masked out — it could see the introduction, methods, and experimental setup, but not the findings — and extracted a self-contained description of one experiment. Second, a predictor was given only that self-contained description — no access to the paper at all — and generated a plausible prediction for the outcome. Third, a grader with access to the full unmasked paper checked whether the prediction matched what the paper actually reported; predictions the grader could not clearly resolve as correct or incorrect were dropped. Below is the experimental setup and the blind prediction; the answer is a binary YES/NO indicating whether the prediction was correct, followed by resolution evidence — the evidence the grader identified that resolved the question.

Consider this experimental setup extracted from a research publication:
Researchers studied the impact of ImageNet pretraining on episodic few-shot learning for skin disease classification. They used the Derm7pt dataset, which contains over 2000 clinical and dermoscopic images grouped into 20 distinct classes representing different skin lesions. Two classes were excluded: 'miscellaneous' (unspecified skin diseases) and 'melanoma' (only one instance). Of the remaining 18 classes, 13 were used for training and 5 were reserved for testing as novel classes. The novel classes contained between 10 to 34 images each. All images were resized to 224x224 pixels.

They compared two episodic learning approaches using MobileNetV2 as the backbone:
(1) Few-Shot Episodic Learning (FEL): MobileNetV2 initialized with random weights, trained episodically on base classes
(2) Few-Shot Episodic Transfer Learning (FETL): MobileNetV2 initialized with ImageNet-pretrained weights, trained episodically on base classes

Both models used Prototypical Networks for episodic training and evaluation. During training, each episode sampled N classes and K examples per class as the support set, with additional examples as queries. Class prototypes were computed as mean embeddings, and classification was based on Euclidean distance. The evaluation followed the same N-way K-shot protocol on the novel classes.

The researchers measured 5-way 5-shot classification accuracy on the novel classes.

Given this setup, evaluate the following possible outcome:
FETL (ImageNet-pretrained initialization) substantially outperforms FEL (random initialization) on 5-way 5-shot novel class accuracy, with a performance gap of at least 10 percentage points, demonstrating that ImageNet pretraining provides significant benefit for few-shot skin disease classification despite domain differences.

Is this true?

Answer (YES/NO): NO